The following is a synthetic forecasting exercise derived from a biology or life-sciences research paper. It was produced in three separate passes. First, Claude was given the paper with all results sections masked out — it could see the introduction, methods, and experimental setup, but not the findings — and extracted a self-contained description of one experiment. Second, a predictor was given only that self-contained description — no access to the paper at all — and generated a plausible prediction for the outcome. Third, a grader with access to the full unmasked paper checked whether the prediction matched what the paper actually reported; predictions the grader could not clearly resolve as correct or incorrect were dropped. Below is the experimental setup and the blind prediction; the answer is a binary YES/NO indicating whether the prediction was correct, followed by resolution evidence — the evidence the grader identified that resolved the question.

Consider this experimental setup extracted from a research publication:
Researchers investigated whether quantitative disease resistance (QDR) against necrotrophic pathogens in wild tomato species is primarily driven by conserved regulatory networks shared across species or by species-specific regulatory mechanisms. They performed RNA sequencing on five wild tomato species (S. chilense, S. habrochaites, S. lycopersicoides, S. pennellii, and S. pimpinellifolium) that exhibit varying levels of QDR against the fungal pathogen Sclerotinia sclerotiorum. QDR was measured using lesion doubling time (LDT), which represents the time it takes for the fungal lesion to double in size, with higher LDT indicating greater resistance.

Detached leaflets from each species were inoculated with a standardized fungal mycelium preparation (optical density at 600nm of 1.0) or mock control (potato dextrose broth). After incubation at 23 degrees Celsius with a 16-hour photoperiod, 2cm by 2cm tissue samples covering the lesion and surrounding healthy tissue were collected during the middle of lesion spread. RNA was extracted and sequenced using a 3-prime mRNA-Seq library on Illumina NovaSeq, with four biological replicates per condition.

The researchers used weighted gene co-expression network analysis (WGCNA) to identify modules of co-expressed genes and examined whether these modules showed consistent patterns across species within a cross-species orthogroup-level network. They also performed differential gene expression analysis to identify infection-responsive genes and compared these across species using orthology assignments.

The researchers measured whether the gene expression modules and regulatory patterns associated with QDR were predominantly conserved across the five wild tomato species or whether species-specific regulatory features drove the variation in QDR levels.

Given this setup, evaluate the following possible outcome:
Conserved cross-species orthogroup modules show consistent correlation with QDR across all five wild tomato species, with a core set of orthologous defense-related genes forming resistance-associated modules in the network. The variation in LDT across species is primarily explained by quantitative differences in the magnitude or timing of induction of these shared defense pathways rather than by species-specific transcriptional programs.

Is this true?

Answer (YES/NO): NO